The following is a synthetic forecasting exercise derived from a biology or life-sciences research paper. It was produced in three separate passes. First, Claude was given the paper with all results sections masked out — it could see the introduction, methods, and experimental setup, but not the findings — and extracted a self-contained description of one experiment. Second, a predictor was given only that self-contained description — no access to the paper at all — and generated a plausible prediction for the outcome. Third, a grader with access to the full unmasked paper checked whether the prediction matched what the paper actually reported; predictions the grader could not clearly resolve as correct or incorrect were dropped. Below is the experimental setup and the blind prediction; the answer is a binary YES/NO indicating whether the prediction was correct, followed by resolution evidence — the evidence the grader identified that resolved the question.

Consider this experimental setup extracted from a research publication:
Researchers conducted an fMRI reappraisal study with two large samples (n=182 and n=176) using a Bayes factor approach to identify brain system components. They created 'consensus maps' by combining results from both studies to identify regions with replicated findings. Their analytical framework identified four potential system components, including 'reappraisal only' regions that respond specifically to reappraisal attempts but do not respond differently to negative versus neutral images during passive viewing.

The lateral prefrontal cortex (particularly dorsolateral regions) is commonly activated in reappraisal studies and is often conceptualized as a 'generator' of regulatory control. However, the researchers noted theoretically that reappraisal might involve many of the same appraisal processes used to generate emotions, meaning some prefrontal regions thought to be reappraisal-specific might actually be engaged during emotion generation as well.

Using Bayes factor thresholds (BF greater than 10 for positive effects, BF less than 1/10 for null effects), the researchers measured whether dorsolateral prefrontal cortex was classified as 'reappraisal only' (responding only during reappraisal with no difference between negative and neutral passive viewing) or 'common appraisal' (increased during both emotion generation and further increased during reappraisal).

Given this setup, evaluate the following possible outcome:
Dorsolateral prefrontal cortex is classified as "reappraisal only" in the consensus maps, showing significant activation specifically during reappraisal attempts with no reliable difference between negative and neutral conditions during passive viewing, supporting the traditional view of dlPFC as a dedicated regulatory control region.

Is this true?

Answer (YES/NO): NO